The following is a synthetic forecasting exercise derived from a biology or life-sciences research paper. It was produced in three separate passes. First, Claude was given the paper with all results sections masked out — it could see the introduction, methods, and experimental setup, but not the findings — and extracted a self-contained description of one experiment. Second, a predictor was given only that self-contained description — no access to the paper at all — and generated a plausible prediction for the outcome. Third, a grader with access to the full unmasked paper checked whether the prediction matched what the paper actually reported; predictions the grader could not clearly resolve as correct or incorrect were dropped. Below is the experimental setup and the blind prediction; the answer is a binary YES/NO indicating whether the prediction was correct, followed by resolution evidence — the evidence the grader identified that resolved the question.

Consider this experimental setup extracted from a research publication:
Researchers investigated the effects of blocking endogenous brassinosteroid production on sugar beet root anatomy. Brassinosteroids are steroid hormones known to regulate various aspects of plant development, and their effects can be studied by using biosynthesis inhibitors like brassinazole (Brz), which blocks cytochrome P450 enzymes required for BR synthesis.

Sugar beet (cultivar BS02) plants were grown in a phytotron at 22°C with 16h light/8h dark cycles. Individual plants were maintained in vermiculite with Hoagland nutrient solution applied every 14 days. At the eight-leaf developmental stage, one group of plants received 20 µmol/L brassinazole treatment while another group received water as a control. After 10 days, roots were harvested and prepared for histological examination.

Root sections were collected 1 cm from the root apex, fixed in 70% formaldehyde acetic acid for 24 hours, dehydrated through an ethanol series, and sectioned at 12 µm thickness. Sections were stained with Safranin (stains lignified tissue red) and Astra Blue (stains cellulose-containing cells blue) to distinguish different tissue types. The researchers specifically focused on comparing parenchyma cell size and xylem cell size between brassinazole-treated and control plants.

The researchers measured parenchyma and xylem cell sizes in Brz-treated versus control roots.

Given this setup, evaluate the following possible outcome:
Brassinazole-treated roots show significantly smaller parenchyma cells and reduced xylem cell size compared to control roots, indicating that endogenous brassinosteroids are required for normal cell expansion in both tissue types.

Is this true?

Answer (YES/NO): NO